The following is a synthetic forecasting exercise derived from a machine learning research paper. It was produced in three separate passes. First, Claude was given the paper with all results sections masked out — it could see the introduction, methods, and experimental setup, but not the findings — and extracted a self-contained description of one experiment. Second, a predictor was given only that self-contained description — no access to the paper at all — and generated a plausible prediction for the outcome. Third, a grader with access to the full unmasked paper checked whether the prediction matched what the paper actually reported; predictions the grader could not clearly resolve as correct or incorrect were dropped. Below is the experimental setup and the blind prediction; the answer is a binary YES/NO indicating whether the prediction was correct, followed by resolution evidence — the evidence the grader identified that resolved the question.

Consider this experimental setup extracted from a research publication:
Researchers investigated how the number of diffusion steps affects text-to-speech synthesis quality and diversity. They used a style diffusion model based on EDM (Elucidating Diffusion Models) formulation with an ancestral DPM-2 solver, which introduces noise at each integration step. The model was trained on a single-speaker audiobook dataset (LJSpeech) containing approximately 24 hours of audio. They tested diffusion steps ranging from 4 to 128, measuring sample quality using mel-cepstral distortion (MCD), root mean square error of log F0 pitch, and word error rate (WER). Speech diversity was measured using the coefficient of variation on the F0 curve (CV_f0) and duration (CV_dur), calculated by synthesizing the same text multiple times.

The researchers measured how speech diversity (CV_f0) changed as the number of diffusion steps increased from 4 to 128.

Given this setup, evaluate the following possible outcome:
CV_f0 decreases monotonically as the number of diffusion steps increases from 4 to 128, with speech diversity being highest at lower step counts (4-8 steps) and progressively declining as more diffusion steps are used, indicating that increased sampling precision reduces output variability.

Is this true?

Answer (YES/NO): NO